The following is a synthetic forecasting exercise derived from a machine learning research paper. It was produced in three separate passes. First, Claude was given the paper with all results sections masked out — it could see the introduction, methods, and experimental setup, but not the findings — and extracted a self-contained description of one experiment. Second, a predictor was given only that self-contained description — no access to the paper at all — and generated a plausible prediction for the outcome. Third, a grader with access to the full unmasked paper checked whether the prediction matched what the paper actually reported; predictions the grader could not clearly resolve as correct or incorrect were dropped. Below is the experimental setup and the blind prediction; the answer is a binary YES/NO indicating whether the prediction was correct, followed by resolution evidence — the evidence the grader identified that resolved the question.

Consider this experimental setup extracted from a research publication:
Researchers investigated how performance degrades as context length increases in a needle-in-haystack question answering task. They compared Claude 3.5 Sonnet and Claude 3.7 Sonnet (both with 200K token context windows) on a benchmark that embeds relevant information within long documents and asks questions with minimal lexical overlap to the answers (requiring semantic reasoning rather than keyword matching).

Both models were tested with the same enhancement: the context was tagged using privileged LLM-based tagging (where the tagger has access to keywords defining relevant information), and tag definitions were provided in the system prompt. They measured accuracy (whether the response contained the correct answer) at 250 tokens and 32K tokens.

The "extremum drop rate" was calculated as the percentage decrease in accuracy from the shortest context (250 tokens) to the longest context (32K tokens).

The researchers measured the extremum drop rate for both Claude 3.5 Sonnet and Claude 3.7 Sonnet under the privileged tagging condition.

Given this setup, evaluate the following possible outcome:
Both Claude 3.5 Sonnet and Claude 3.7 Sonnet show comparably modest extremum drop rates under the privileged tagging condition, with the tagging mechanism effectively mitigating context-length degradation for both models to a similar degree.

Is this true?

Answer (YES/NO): NO